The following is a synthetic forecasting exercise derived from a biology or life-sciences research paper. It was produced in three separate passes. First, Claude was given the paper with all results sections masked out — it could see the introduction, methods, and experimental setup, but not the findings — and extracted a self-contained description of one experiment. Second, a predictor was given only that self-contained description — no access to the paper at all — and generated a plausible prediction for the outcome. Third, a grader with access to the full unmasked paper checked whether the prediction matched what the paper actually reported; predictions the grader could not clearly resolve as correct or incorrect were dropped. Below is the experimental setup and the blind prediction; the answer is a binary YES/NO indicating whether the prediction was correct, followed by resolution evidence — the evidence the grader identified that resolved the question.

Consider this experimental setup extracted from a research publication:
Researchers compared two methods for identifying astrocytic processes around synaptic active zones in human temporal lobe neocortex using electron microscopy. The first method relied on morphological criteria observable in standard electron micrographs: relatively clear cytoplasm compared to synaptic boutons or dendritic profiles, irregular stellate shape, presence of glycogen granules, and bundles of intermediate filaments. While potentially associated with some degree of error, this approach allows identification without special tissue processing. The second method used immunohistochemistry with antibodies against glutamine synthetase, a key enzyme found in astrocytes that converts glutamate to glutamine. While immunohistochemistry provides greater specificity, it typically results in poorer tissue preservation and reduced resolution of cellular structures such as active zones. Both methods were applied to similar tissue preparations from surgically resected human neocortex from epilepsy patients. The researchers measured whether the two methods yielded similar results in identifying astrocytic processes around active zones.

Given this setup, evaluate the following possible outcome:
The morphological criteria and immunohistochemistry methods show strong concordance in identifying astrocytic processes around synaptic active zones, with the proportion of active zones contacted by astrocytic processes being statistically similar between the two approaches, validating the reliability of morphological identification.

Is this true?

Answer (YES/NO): YES